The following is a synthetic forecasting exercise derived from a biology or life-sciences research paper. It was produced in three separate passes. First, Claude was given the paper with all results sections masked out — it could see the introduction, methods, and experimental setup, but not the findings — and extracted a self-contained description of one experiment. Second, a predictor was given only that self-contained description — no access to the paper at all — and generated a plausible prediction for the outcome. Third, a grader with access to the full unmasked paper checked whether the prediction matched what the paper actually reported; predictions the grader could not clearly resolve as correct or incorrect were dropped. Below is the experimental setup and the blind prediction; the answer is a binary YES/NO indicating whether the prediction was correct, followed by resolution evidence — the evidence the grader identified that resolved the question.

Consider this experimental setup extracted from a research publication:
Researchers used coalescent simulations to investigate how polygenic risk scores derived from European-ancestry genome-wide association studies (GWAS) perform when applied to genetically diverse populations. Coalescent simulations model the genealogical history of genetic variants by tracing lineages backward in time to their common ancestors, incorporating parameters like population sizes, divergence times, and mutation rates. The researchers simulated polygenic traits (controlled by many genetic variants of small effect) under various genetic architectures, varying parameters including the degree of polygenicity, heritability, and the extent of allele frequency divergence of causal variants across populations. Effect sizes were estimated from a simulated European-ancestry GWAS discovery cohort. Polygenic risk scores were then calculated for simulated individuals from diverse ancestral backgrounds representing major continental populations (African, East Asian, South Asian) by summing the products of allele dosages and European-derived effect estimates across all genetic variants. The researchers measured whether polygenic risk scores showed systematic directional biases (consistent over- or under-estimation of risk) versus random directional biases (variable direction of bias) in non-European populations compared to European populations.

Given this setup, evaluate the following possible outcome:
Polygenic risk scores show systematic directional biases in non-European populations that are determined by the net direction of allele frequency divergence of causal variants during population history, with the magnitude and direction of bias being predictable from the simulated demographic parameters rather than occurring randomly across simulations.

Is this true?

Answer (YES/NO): NO